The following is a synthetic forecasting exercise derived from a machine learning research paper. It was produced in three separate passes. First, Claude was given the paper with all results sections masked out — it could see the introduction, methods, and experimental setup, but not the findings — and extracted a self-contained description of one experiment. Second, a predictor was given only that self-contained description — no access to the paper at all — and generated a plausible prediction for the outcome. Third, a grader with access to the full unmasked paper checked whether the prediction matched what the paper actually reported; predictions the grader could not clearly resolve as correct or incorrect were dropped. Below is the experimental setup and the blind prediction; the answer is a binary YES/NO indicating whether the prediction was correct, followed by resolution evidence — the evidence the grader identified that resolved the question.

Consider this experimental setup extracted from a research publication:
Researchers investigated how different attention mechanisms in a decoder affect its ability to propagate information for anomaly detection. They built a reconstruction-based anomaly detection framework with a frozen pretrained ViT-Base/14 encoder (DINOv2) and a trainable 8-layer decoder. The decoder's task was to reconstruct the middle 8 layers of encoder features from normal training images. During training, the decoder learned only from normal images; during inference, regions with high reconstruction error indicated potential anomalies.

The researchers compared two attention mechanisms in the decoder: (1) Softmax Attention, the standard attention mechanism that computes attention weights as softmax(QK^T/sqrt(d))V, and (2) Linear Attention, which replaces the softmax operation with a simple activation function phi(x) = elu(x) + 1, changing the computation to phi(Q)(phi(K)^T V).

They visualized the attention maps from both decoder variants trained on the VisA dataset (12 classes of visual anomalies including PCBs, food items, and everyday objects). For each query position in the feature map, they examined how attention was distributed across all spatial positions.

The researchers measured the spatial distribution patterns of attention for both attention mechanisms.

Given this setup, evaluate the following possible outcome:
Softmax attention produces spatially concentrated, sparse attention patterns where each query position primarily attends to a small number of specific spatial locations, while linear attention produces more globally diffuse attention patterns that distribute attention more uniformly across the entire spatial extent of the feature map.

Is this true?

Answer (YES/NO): YES